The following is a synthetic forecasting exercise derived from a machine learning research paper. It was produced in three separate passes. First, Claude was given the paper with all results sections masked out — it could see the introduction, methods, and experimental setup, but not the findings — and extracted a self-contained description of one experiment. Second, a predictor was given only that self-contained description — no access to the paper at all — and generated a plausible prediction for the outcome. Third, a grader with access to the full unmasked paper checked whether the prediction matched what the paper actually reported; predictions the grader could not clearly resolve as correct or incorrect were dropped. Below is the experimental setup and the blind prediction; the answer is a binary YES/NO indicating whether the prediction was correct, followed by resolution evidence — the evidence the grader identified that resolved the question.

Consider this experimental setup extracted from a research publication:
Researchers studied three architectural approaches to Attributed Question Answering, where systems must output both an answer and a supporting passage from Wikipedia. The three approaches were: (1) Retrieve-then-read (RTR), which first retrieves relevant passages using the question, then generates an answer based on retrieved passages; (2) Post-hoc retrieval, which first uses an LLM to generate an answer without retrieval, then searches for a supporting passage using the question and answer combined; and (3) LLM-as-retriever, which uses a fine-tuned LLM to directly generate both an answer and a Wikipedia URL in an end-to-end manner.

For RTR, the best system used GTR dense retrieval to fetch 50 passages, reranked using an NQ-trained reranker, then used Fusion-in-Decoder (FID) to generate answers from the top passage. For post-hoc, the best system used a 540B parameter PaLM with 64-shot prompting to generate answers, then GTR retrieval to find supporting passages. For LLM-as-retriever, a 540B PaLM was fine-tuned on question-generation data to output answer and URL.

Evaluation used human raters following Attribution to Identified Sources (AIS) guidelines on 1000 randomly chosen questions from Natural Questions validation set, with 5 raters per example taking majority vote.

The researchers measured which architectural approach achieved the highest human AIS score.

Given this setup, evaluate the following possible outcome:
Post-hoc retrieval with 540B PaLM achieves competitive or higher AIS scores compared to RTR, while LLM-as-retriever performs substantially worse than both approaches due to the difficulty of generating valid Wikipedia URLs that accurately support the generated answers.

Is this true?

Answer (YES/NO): NO